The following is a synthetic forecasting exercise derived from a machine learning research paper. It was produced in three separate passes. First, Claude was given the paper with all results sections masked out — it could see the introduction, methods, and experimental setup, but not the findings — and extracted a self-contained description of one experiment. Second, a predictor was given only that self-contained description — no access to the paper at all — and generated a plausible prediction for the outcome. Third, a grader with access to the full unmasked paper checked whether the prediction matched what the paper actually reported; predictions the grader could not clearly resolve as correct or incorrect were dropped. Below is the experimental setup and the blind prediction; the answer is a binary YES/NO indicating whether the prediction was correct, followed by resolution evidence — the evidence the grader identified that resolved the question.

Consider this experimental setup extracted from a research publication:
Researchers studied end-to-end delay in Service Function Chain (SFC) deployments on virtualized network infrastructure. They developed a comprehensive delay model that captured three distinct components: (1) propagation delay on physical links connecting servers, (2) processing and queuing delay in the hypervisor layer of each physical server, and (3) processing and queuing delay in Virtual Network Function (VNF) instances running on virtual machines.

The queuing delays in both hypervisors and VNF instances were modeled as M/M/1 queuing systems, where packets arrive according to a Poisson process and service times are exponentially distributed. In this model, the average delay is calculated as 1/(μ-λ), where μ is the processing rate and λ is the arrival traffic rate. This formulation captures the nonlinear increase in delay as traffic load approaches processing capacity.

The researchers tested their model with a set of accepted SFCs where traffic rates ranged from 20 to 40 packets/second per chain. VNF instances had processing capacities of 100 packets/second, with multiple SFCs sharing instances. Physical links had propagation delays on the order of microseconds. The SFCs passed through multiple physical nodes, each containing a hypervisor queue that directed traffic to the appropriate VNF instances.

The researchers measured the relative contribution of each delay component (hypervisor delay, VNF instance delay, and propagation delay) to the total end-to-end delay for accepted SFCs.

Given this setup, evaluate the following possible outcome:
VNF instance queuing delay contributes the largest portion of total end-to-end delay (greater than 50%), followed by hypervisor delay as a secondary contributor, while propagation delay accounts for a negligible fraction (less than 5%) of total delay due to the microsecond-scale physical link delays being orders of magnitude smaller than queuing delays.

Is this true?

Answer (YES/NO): YES